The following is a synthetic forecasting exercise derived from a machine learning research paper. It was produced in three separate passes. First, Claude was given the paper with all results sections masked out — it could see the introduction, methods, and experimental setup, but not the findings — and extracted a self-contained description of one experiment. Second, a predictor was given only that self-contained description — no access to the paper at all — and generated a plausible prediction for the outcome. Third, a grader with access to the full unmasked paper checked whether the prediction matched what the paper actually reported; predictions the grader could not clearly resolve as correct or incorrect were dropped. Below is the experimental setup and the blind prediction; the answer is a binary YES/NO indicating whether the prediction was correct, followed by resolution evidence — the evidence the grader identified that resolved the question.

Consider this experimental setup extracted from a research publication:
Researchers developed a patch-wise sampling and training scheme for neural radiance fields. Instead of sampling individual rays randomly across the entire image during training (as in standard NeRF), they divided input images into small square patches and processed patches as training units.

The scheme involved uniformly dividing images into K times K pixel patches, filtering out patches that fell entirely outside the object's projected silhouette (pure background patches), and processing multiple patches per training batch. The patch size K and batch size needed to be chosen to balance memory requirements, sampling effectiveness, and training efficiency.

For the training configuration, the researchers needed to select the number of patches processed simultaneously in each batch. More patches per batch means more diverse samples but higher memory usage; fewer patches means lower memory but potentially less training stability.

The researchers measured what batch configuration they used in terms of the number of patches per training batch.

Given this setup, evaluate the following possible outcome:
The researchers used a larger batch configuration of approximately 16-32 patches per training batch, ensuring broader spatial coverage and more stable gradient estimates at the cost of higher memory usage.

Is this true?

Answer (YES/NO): NO